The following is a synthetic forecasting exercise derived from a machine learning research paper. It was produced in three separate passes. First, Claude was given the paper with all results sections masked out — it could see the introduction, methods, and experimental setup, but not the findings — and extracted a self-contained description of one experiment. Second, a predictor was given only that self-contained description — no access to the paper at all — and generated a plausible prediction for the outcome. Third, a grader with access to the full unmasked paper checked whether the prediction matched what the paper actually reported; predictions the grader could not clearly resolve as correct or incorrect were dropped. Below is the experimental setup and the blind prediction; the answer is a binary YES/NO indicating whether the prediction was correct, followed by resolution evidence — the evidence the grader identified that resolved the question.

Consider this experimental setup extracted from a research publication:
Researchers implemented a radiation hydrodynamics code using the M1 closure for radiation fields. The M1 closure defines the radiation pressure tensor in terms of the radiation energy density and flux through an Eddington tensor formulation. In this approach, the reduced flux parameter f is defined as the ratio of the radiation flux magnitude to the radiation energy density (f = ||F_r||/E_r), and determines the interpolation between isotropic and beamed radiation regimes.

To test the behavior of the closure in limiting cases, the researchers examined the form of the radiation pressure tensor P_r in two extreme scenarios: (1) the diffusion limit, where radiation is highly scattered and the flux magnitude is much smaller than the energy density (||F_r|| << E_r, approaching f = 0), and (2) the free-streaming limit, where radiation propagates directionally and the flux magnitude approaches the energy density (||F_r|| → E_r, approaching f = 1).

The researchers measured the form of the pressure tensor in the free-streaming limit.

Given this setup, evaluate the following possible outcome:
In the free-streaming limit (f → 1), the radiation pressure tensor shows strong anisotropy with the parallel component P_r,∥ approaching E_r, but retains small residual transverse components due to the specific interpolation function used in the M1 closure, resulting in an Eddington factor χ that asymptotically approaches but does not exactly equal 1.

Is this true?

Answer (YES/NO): NO